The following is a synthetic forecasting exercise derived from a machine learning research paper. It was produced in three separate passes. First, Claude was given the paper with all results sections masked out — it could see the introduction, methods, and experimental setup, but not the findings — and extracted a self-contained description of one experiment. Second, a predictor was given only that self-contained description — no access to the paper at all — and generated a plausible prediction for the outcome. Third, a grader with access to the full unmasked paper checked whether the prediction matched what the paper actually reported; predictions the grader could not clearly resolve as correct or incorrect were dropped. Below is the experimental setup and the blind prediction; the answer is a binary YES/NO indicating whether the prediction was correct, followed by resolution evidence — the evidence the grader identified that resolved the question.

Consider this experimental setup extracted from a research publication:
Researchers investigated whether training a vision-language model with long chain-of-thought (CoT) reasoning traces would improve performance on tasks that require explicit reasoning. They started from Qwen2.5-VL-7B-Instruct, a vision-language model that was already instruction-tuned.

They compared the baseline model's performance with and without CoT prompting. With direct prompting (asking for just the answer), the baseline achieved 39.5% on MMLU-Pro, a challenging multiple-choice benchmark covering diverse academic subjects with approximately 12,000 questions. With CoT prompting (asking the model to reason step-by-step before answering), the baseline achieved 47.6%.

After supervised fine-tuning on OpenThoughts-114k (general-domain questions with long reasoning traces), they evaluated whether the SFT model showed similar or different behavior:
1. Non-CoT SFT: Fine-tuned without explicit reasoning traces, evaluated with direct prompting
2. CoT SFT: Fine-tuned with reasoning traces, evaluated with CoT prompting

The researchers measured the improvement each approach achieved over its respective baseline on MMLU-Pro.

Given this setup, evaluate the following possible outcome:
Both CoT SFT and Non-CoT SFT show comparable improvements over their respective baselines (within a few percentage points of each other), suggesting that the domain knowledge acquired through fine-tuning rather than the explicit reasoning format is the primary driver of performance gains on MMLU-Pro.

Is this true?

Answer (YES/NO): NO